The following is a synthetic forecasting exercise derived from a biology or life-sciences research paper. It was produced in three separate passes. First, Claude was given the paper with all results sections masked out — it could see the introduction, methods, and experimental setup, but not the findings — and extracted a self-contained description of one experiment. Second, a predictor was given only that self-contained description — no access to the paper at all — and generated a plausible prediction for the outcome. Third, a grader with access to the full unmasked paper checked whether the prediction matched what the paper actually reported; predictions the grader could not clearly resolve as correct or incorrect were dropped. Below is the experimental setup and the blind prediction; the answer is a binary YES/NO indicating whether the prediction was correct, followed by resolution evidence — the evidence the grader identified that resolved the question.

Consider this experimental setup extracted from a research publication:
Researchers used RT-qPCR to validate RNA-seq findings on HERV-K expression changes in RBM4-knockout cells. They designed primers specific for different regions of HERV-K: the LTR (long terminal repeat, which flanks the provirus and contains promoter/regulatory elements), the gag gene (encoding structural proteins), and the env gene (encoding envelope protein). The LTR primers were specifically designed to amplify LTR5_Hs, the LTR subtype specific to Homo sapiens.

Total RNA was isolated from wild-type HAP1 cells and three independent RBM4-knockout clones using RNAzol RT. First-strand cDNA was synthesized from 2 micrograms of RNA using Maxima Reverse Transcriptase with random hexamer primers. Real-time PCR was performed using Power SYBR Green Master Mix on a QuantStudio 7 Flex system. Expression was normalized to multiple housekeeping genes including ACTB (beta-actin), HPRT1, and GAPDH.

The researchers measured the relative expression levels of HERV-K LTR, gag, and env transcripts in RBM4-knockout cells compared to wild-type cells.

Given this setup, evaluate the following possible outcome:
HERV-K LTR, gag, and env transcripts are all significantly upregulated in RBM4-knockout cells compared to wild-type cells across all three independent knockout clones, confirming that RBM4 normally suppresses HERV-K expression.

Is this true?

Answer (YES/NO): YES